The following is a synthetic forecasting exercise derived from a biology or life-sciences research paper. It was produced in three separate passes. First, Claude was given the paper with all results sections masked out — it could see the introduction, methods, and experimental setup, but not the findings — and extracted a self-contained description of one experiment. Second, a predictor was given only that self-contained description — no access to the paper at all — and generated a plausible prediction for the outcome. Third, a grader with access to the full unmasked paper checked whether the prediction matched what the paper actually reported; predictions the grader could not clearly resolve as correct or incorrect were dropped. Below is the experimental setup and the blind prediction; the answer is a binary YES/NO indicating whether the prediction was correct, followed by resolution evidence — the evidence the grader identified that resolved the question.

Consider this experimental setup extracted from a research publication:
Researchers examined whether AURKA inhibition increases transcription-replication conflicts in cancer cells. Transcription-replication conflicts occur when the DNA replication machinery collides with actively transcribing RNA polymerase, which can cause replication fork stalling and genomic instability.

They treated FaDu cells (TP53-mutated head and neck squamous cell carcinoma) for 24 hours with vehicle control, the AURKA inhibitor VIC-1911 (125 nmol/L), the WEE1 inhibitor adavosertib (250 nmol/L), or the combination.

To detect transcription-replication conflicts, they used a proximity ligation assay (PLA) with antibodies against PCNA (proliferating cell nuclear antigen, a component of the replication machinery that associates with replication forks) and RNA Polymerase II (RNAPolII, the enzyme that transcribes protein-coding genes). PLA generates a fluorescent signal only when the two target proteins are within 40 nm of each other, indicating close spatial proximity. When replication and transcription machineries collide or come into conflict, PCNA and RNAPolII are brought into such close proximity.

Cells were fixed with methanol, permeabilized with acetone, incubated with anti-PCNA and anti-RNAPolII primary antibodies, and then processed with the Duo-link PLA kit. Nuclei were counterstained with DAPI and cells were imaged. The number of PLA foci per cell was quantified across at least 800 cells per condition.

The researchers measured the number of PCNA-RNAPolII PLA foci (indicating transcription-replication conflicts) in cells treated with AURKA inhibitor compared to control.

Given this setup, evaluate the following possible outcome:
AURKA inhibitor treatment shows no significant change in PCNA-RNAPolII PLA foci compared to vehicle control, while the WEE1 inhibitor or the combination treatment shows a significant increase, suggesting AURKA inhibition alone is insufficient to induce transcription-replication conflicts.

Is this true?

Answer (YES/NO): NO